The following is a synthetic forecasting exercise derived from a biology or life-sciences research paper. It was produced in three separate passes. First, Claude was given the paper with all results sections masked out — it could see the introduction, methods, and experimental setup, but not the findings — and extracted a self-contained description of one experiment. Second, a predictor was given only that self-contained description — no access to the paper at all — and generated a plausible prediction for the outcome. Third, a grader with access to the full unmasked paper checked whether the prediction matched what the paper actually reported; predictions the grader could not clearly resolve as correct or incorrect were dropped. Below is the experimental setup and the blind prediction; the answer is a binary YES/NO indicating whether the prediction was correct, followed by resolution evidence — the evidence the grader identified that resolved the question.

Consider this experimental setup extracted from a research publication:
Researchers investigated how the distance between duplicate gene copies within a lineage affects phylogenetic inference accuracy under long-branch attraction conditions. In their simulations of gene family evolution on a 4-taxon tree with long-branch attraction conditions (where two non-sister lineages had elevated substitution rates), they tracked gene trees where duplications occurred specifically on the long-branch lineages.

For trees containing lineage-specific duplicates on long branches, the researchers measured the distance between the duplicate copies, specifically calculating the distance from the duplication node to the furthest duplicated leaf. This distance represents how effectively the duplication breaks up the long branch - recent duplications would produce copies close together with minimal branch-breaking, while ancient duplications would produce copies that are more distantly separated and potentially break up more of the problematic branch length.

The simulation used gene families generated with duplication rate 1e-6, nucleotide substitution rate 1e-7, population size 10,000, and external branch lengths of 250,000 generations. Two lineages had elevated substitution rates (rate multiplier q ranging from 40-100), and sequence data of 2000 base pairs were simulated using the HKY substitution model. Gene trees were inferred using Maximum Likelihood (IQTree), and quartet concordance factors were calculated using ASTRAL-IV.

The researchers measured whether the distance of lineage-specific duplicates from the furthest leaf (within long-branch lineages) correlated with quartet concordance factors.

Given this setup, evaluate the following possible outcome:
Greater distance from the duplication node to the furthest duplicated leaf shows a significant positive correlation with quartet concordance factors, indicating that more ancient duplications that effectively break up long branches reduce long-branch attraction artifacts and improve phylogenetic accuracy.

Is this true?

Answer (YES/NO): YES